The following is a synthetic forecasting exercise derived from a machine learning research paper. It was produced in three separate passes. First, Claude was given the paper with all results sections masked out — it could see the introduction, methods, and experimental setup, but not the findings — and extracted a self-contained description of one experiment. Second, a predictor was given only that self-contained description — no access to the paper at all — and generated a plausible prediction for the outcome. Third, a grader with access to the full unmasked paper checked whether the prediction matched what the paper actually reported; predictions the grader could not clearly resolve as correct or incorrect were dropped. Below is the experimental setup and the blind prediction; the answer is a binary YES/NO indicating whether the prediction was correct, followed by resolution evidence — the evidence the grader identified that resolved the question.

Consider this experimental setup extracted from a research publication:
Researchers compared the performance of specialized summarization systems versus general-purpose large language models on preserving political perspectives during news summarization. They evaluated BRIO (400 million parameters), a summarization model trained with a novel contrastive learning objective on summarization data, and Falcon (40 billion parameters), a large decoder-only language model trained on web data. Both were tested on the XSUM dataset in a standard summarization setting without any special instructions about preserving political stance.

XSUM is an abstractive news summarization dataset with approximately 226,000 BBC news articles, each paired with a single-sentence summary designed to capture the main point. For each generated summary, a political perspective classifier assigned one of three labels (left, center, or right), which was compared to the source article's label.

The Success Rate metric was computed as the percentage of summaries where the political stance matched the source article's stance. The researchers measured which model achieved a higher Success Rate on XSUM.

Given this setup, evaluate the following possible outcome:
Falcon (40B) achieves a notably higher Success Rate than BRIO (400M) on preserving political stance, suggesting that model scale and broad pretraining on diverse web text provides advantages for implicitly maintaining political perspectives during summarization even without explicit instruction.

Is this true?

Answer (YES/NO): NO